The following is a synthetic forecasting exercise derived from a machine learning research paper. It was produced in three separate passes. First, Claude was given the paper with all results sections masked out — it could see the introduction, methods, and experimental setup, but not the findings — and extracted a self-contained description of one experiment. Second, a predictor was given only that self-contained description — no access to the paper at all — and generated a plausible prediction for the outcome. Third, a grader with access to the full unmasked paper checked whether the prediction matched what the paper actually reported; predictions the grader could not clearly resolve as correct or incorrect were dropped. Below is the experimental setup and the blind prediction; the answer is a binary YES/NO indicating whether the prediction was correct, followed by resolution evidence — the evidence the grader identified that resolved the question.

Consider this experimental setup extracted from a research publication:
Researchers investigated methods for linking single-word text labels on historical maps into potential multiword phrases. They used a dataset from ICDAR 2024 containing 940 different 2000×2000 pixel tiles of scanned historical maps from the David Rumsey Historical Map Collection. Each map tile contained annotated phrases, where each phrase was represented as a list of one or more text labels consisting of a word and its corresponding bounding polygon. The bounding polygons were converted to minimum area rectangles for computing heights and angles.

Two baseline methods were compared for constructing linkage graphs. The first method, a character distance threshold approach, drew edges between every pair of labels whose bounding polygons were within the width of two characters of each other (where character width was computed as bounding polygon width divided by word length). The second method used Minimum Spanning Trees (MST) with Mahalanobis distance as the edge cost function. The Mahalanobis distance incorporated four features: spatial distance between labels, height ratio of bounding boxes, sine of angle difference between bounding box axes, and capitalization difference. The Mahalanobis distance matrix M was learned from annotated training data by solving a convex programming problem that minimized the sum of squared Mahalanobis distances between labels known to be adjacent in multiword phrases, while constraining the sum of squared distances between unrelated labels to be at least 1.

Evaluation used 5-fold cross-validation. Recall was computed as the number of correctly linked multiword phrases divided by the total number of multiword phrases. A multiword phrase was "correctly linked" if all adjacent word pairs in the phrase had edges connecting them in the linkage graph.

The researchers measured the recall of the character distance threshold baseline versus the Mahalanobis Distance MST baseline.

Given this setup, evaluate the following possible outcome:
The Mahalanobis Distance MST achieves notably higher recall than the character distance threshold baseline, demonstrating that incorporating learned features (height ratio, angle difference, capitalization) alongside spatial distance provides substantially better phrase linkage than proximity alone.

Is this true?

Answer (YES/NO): NO